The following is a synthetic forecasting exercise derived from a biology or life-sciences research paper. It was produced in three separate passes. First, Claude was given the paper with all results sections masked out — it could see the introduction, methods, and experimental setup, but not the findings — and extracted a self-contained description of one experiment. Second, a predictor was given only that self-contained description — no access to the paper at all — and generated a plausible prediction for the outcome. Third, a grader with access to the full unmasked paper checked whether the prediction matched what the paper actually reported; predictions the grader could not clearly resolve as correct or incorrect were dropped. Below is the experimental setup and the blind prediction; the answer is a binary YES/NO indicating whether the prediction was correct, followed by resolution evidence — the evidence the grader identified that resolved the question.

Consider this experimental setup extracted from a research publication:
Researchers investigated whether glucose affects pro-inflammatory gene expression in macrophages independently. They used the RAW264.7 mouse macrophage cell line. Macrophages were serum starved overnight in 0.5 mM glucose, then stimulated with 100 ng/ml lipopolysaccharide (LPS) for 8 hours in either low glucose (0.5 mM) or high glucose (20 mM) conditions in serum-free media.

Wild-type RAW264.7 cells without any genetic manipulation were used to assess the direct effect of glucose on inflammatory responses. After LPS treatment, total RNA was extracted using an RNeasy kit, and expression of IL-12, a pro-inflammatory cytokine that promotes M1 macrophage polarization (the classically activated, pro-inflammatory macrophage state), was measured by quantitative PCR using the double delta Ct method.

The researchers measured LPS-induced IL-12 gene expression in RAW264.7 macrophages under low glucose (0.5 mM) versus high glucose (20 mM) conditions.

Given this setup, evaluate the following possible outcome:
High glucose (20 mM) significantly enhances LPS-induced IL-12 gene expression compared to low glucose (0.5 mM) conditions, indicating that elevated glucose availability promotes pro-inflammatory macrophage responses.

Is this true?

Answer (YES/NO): NO